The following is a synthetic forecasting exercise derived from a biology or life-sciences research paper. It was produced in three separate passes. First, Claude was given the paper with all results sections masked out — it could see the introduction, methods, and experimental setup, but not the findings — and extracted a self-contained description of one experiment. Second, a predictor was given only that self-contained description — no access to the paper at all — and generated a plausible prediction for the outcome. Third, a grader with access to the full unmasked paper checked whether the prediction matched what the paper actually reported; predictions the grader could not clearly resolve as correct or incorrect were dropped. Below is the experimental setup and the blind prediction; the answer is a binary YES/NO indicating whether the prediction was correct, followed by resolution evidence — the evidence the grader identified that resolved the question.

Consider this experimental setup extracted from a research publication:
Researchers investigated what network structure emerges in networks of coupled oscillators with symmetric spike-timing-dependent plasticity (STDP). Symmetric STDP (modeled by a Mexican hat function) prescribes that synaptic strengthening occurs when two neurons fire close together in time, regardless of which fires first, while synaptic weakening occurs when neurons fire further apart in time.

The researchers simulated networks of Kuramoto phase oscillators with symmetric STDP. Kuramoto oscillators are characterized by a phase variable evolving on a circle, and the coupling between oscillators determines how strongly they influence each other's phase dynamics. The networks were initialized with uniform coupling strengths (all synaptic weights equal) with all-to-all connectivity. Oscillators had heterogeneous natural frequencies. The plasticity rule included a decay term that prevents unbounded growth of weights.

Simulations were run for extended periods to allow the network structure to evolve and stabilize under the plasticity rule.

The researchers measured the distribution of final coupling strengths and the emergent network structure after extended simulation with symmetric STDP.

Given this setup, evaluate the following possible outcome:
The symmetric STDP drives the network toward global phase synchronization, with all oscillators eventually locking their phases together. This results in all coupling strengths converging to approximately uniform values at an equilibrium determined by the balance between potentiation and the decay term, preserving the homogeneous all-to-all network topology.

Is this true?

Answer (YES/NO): NO